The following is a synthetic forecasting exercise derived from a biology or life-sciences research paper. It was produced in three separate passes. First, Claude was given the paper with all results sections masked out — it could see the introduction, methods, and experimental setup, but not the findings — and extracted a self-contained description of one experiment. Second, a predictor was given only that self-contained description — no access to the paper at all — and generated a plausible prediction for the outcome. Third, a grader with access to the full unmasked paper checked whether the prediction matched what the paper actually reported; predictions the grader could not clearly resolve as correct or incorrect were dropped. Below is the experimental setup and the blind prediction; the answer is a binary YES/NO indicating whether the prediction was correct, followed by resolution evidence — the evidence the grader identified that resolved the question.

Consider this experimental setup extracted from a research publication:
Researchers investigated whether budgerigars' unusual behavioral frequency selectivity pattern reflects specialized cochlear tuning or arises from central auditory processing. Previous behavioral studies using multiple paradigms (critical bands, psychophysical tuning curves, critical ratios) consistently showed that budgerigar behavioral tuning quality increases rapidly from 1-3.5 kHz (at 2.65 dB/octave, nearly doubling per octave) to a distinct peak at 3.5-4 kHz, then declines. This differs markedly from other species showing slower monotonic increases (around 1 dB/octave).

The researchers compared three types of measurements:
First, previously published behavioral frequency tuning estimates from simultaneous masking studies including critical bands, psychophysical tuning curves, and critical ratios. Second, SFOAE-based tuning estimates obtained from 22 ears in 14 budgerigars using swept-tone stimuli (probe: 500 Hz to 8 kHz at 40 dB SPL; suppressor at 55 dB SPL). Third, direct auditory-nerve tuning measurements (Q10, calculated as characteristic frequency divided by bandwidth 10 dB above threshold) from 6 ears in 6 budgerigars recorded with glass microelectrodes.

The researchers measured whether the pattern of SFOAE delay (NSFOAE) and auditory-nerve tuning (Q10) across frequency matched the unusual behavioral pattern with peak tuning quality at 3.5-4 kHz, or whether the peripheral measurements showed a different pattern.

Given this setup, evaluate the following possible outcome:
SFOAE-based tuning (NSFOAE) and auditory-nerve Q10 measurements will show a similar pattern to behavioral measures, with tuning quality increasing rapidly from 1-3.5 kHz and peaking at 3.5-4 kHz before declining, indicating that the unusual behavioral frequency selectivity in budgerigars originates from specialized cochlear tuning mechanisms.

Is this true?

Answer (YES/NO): NO